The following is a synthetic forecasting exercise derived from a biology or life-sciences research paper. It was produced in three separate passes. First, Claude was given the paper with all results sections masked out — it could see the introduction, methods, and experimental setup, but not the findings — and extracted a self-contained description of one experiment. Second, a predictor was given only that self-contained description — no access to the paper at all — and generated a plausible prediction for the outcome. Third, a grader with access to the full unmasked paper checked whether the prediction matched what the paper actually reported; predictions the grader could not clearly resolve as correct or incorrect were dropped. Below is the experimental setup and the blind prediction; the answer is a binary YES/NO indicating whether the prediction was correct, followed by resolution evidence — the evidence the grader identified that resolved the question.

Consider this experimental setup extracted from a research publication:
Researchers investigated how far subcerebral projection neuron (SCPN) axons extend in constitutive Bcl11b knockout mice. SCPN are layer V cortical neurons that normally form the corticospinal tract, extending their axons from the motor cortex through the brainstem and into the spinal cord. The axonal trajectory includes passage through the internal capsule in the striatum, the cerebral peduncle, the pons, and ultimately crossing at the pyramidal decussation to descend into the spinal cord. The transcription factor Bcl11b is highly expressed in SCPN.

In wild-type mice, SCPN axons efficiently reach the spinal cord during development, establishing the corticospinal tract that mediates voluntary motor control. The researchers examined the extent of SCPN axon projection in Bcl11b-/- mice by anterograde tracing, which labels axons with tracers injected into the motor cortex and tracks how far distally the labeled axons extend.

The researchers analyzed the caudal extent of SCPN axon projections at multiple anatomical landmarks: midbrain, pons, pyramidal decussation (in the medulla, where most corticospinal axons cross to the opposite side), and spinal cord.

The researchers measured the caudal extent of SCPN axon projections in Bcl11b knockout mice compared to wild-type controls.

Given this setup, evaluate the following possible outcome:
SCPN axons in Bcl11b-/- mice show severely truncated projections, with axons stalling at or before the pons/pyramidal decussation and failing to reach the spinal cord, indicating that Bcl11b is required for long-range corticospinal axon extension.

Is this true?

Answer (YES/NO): YES